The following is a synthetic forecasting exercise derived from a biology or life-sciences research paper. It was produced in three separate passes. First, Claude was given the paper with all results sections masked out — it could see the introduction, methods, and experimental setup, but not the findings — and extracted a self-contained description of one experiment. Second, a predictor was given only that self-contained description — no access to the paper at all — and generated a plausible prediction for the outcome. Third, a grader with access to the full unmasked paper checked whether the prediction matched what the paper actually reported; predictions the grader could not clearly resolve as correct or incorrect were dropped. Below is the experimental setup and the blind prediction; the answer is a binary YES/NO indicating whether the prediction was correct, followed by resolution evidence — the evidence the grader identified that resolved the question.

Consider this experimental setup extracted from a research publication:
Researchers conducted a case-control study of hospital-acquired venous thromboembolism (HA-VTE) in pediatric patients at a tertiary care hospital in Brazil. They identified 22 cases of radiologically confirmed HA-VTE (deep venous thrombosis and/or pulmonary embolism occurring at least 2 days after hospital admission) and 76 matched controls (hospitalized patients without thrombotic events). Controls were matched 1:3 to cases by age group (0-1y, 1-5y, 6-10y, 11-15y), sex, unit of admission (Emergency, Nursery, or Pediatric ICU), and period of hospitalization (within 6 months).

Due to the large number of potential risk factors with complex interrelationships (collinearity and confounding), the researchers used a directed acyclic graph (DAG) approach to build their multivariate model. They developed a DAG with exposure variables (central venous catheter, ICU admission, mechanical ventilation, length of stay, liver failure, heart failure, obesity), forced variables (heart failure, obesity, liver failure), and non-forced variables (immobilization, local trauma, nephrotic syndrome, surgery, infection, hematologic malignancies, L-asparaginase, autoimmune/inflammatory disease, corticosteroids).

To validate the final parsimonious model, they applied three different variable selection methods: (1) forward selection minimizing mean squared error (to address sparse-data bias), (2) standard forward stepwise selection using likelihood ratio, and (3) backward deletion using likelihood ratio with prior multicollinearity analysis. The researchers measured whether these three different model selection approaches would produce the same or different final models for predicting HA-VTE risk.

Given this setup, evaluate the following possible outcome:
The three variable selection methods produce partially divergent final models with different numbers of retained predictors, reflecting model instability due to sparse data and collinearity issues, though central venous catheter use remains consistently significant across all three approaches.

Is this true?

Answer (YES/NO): NO